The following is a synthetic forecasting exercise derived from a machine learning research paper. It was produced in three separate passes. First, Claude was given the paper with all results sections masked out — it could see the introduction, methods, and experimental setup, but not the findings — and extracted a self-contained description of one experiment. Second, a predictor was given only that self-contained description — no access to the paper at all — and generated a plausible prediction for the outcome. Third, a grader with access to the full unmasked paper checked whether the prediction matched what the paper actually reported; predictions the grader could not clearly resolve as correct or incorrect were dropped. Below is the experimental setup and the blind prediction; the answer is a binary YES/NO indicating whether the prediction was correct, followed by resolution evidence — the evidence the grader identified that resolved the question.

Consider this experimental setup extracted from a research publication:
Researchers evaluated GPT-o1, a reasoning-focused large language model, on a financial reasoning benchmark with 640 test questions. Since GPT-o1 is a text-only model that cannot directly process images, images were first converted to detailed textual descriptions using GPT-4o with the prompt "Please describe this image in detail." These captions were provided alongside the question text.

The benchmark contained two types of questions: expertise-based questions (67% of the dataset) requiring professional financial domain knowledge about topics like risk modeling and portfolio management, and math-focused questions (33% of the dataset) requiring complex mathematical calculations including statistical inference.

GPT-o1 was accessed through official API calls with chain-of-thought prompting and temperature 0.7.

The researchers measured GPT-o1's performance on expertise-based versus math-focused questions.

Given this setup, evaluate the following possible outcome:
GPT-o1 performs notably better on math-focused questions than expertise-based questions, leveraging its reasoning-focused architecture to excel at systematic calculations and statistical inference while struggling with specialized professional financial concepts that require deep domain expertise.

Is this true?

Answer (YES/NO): NO